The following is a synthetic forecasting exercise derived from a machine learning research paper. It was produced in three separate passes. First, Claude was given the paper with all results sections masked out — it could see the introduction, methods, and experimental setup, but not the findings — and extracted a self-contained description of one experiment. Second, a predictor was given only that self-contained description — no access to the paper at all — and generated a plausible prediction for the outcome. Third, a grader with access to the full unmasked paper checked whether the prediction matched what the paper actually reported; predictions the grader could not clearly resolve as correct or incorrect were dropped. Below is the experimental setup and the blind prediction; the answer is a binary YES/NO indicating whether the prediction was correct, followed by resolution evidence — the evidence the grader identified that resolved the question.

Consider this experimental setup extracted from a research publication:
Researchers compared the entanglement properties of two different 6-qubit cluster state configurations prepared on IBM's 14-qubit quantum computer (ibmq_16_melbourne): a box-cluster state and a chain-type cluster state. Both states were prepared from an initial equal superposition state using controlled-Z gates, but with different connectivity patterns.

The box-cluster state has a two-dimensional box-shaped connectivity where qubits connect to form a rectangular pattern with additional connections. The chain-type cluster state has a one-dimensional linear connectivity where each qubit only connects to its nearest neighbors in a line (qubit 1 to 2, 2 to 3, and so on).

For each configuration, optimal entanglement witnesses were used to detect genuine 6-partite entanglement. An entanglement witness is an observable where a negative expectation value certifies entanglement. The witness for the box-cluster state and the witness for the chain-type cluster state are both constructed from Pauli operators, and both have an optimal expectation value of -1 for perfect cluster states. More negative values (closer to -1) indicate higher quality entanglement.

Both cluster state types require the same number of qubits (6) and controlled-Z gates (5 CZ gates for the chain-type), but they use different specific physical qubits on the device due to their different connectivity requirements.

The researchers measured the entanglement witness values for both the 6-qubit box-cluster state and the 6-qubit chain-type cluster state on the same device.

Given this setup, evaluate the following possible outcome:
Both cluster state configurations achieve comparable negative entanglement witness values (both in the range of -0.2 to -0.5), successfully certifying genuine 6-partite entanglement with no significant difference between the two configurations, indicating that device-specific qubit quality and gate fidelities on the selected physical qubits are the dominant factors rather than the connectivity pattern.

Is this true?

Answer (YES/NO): NO